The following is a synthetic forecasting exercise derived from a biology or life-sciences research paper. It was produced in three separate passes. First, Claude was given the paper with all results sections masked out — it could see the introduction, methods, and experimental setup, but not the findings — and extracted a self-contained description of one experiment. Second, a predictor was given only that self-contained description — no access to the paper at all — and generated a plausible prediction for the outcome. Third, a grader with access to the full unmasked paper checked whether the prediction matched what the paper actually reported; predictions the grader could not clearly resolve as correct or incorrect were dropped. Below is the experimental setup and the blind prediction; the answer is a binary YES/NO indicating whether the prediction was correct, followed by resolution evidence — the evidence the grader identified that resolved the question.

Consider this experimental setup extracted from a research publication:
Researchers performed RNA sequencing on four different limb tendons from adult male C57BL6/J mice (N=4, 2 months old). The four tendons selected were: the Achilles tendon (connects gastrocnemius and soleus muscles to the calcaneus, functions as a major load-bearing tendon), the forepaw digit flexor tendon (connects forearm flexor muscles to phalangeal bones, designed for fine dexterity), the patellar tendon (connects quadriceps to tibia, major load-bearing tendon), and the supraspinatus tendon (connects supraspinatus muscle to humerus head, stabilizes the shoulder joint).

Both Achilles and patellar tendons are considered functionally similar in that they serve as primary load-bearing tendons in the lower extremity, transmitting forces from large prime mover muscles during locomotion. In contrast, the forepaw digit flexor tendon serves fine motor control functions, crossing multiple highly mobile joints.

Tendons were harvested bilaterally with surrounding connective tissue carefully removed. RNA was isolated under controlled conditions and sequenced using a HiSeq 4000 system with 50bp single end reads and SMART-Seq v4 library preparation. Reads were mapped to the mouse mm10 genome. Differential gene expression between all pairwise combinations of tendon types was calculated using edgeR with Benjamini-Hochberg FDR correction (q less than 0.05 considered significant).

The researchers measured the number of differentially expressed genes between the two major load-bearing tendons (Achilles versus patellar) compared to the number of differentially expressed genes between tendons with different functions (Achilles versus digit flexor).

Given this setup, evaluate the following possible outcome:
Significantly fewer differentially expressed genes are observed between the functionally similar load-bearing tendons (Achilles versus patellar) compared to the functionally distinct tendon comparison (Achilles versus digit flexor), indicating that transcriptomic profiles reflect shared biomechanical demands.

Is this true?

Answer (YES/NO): NO